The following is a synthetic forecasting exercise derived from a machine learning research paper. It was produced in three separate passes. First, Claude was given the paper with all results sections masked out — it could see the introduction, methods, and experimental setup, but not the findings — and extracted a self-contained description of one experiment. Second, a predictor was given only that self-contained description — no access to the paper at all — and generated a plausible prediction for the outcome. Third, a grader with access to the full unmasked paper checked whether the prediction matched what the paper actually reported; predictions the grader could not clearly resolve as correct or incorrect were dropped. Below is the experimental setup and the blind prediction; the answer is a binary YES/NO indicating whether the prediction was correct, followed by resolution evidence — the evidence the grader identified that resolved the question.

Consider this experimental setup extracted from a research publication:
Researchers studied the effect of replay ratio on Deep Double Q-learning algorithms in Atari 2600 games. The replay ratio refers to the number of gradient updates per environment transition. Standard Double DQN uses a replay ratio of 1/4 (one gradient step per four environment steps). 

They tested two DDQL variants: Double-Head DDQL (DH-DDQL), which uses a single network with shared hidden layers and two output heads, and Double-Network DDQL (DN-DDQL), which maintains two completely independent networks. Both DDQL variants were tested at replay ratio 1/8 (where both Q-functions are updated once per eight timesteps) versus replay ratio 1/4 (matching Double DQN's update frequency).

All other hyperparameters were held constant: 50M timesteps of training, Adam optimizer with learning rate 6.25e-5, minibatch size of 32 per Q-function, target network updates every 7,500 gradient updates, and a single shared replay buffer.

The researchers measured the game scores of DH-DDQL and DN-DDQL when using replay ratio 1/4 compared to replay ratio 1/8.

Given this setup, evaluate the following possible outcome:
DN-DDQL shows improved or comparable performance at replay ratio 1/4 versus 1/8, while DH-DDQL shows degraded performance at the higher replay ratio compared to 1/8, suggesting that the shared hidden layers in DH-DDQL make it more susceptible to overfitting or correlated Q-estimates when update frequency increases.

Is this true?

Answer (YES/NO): NO